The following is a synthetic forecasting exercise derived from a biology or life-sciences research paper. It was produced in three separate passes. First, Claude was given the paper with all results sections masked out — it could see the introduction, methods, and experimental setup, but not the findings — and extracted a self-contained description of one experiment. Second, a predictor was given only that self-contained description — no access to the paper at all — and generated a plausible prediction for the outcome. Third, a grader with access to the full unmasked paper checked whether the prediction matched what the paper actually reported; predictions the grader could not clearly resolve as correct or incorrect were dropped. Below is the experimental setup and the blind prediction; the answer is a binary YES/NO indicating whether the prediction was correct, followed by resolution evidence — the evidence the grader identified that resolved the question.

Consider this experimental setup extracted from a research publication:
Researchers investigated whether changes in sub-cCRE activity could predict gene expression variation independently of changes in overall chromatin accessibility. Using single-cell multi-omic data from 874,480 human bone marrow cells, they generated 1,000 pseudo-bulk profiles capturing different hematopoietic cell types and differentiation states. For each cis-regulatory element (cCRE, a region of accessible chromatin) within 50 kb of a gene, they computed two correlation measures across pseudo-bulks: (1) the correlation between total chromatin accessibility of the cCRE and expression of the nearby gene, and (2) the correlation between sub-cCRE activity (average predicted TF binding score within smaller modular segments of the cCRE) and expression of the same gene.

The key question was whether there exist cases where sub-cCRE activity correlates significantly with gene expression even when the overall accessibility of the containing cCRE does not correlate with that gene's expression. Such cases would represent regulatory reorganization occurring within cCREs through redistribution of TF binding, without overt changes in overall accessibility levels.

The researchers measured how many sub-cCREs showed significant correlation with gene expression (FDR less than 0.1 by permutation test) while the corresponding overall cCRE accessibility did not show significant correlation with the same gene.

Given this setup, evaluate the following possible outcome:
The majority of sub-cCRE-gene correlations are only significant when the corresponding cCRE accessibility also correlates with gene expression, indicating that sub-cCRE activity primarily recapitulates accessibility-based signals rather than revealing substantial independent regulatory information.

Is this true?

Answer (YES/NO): NO